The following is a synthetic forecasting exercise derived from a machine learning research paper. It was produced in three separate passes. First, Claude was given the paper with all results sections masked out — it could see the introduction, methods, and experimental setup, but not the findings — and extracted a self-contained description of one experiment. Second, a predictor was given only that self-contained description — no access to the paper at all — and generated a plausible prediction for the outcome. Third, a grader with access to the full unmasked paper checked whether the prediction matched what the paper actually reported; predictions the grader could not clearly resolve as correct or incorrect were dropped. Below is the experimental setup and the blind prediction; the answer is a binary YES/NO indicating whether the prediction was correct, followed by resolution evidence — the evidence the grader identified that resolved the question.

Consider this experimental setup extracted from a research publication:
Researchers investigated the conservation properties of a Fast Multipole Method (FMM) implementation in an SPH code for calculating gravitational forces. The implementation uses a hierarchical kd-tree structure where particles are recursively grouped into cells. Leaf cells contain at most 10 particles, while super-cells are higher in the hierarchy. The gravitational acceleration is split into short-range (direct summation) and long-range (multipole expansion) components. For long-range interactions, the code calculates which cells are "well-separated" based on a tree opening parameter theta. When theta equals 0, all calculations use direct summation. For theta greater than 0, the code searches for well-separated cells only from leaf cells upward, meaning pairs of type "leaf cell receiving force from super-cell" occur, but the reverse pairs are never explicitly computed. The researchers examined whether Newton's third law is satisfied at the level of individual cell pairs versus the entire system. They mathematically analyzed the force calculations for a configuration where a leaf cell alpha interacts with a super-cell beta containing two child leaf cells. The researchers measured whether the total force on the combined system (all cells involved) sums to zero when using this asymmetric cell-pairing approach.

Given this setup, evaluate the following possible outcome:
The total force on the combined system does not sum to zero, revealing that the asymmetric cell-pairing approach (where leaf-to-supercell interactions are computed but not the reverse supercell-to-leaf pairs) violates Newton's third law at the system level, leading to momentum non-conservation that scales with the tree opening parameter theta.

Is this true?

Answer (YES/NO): YES